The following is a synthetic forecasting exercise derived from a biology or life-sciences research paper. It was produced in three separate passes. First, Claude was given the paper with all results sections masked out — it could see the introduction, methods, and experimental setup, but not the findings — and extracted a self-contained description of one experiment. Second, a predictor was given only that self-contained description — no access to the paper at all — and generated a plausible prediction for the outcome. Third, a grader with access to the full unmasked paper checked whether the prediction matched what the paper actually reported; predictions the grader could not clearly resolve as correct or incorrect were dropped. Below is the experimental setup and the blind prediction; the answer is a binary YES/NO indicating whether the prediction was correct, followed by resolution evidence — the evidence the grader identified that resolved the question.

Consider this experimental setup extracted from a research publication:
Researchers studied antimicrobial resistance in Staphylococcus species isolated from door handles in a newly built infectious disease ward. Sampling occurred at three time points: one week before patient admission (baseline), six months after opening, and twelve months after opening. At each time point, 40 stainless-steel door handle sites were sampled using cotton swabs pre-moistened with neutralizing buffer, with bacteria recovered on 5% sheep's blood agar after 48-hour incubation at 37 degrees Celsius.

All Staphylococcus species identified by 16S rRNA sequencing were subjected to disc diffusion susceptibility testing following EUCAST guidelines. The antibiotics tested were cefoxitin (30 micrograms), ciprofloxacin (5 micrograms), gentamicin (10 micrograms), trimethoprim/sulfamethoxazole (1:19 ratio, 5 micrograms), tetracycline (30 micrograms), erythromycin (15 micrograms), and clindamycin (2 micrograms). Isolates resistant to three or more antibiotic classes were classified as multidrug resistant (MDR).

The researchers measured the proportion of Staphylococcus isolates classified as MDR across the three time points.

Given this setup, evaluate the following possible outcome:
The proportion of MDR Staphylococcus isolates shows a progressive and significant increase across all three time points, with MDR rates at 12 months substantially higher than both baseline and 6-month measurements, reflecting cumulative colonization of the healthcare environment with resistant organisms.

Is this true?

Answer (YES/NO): NO